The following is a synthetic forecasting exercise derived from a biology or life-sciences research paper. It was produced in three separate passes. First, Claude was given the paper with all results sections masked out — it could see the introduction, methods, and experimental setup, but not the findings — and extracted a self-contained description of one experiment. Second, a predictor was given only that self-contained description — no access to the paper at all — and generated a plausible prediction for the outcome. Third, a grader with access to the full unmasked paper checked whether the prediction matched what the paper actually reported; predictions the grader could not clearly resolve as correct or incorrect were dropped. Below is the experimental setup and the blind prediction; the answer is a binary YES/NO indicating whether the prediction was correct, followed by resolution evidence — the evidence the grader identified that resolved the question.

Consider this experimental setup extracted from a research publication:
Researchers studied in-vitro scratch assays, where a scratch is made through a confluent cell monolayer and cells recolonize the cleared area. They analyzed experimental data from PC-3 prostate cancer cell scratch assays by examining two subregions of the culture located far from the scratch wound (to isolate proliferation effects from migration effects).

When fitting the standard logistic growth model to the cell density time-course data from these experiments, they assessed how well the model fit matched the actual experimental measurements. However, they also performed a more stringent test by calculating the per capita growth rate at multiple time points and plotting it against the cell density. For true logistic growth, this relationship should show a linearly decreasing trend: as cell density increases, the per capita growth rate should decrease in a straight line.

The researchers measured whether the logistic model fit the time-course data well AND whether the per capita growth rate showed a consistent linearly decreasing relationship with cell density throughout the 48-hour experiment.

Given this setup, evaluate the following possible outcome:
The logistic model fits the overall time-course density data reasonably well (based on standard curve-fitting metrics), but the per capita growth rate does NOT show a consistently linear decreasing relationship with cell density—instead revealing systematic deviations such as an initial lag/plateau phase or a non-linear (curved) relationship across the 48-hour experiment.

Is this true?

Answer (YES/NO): YES